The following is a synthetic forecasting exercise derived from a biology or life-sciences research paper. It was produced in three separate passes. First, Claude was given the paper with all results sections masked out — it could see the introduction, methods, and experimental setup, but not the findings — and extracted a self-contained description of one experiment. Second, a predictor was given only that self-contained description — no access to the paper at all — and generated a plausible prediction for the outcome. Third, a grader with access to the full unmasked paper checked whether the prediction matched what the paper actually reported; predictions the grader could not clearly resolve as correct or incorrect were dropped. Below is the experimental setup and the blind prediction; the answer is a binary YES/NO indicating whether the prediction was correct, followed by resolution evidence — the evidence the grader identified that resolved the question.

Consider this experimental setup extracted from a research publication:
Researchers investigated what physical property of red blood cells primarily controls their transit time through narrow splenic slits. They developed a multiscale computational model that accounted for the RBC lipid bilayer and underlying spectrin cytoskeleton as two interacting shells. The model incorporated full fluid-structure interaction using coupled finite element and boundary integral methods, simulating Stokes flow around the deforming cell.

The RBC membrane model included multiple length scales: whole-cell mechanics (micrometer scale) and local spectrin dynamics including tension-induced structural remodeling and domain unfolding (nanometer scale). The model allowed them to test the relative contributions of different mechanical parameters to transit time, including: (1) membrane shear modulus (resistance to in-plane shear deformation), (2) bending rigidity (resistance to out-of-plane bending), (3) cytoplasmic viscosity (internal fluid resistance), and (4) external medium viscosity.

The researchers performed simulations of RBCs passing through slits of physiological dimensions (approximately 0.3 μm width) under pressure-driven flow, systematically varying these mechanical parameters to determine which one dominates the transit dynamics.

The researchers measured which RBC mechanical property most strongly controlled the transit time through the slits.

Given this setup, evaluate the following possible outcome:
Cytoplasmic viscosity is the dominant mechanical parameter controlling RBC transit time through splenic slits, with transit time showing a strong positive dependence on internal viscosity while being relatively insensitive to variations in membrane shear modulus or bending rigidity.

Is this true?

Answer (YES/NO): YES